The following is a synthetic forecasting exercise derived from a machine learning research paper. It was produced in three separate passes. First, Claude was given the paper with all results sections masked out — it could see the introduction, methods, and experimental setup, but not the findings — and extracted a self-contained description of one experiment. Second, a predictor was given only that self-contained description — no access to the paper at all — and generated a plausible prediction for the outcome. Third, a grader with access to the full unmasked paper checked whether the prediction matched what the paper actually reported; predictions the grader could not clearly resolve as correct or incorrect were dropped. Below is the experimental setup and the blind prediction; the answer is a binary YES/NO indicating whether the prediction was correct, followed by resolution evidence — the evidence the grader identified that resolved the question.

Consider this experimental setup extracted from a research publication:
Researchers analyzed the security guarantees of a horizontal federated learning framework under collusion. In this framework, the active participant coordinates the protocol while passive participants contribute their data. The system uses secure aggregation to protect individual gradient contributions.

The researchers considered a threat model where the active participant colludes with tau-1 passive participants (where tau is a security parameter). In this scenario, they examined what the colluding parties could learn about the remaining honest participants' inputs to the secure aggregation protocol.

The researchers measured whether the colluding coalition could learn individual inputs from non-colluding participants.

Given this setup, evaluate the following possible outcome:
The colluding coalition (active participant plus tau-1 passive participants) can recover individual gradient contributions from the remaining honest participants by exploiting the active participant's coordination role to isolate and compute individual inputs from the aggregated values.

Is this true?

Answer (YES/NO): NO